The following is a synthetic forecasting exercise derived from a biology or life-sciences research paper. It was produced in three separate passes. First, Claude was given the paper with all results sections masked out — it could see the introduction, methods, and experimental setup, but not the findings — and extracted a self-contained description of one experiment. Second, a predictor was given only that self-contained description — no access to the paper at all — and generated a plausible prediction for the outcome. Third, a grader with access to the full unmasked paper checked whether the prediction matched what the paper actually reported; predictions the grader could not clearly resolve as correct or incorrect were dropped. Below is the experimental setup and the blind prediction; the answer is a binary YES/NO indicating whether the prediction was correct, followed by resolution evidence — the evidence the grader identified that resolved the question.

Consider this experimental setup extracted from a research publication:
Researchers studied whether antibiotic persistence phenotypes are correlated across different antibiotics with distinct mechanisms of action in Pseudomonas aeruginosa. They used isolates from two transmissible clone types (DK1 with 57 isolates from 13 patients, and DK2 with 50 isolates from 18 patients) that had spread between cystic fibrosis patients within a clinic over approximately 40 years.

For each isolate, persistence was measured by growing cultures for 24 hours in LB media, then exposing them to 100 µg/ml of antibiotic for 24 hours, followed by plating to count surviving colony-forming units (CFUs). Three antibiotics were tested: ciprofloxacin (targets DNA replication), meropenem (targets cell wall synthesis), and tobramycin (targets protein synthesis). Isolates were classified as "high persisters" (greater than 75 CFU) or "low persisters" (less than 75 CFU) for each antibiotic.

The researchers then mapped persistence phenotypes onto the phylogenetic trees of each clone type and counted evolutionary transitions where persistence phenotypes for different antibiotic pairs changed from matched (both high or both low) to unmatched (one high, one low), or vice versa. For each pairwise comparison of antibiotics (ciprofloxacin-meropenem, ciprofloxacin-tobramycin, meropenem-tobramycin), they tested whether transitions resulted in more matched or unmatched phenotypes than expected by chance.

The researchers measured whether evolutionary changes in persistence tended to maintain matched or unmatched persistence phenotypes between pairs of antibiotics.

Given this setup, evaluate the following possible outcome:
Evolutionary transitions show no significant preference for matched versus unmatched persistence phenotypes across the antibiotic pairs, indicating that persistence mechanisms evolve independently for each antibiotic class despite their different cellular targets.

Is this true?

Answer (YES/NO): NO